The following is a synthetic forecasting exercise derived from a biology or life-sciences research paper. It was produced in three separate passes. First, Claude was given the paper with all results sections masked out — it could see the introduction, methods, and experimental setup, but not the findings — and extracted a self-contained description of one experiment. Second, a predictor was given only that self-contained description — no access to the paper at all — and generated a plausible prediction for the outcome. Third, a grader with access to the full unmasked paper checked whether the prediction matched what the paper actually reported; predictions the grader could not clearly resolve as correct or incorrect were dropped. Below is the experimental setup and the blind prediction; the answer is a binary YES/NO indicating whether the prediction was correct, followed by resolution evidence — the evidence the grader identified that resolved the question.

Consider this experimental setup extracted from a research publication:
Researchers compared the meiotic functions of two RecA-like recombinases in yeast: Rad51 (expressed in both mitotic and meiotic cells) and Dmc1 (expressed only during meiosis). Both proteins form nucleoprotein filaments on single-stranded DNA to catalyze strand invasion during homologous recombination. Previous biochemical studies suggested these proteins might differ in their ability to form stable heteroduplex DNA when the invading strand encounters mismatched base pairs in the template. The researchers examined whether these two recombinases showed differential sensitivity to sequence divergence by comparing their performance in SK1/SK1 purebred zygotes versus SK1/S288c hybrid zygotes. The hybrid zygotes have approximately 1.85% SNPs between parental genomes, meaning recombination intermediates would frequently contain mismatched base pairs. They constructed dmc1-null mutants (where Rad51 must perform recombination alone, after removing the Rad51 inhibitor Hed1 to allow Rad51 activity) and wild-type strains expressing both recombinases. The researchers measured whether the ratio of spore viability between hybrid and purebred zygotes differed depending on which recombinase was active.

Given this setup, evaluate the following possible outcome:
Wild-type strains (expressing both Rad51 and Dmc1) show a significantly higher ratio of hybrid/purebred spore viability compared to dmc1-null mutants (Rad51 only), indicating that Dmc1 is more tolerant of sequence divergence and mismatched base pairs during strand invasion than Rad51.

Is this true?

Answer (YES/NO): YES